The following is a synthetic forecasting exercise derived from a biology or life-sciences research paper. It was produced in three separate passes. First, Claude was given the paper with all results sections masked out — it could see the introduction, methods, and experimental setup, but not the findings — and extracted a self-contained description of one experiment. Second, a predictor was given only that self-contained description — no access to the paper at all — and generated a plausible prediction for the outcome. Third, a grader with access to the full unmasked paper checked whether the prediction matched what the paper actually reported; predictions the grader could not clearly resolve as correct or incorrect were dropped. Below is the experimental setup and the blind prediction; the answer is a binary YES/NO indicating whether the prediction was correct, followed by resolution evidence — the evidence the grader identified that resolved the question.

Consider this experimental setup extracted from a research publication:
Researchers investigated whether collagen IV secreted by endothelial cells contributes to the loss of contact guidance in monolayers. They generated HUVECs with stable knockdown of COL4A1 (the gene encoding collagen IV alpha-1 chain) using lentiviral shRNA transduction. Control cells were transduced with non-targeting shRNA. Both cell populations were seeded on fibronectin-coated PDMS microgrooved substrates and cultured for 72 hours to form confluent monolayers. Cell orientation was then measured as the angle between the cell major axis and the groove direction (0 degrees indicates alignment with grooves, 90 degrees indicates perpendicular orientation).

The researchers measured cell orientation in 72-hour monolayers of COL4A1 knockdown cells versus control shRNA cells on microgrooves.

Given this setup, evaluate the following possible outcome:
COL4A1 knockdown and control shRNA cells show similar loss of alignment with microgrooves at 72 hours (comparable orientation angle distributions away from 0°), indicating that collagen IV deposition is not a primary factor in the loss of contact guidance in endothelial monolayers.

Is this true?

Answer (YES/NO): NO